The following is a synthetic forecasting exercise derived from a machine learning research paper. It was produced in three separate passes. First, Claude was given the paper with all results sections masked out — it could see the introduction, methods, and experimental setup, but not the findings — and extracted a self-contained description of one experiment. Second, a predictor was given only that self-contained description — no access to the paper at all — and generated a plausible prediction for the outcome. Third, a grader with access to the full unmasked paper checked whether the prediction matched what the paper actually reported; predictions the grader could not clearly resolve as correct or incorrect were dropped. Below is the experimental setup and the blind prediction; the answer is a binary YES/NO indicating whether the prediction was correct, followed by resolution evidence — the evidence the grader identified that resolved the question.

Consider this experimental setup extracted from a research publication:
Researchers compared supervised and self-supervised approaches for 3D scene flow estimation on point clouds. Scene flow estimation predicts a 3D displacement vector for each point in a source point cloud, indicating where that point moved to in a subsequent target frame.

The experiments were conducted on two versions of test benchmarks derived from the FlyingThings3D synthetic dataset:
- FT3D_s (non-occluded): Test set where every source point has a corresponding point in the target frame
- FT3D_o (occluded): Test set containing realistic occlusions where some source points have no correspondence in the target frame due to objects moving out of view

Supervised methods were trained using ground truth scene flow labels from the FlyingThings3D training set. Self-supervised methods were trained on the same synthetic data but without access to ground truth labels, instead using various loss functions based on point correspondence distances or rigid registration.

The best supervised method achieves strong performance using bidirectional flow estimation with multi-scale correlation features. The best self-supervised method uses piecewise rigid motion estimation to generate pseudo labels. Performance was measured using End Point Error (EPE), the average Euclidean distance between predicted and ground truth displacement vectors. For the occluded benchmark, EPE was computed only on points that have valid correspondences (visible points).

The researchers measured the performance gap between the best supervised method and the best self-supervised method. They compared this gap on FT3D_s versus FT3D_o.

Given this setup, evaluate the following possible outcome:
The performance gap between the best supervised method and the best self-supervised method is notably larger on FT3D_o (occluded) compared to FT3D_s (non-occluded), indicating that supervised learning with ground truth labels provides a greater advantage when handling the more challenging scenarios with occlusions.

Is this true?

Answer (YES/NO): YES